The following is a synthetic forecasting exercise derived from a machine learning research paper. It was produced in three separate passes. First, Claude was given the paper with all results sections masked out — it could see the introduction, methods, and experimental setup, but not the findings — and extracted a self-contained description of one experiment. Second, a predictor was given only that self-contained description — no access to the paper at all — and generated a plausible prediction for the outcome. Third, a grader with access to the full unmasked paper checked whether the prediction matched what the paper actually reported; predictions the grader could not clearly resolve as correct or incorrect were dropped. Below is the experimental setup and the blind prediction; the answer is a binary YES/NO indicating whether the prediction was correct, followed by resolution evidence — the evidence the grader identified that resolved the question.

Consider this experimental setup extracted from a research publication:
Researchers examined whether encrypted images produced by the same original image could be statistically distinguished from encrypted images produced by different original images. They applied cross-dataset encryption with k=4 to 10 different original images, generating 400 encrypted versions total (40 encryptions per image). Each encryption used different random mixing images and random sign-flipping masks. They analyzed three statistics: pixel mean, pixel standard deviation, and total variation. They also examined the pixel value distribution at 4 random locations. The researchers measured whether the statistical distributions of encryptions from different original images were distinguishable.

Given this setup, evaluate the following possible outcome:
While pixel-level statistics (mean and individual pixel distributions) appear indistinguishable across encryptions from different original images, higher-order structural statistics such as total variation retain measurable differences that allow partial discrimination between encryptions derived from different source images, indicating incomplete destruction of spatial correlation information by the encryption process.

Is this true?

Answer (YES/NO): NO